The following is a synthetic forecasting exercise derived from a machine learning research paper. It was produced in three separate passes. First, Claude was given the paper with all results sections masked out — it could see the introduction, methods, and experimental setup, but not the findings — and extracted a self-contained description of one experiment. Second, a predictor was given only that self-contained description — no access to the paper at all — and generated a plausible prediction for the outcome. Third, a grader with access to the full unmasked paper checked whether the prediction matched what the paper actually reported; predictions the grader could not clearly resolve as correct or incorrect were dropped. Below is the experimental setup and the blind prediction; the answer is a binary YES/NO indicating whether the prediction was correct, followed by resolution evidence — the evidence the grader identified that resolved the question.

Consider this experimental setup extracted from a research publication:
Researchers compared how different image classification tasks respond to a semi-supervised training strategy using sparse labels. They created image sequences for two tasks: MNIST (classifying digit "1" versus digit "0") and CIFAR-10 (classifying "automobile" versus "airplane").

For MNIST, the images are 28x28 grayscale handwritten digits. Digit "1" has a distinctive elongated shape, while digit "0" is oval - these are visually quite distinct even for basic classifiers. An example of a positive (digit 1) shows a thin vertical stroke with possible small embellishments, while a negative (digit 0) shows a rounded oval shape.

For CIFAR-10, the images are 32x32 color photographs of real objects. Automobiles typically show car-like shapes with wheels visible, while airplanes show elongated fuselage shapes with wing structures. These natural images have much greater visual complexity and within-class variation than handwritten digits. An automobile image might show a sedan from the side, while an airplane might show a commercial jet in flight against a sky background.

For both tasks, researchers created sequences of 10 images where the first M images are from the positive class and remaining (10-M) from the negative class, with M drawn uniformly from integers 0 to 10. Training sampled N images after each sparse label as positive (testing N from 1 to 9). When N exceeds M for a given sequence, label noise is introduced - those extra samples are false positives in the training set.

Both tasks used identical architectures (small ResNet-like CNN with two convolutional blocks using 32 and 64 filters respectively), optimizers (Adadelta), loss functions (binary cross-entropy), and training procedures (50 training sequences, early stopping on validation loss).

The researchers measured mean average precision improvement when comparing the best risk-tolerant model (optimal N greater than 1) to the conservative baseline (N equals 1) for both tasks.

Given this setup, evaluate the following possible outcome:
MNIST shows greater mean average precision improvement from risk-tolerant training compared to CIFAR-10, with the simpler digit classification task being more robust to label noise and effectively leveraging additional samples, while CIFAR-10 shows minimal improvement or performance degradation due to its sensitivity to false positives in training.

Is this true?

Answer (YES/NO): YES